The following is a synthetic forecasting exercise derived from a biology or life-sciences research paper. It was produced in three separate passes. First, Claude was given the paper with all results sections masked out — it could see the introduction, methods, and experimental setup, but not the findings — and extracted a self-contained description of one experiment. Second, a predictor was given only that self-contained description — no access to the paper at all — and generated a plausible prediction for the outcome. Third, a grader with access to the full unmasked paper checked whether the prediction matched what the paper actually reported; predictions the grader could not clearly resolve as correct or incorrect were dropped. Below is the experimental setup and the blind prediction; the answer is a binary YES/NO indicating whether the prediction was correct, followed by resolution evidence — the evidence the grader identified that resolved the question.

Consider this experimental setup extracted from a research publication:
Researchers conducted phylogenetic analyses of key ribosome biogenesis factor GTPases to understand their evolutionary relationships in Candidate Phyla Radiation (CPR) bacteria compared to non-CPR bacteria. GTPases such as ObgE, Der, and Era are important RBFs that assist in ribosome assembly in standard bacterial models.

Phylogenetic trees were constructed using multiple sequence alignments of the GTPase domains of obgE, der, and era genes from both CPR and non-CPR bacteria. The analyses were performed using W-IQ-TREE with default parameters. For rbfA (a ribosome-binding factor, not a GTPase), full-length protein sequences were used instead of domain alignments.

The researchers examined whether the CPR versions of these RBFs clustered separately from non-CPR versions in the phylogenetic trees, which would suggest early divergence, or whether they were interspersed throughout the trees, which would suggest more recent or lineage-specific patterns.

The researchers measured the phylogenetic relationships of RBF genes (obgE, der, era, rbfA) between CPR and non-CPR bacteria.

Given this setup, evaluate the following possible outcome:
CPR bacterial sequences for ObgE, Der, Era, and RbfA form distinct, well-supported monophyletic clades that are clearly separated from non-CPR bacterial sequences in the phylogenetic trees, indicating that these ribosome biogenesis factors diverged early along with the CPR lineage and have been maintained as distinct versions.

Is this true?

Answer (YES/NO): NO